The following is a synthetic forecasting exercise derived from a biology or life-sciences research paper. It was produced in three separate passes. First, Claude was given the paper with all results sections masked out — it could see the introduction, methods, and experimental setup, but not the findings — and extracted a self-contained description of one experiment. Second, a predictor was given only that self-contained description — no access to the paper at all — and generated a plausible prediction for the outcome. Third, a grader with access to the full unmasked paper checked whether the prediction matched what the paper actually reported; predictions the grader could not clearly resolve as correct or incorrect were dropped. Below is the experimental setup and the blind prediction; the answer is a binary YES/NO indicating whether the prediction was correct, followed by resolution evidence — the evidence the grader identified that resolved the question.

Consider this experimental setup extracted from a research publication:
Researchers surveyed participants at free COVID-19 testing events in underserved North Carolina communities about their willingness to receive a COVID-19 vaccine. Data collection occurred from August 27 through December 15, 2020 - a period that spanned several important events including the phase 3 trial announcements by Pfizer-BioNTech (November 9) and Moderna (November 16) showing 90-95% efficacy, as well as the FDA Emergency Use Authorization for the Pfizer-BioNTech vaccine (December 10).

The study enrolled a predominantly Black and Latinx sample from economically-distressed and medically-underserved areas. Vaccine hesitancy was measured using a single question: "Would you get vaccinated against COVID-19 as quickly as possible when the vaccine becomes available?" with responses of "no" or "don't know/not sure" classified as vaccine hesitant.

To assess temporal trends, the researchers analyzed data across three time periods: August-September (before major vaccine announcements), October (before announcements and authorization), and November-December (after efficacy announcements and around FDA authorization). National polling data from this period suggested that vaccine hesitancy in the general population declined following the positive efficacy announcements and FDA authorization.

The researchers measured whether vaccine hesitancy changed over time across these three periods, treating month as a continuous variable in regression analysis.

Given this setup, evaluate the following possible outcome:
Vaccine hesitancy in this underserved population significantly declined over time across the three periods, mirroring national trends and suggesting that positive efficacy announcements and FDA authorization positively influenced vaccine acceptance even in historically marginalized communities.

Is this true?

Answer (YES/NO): YES